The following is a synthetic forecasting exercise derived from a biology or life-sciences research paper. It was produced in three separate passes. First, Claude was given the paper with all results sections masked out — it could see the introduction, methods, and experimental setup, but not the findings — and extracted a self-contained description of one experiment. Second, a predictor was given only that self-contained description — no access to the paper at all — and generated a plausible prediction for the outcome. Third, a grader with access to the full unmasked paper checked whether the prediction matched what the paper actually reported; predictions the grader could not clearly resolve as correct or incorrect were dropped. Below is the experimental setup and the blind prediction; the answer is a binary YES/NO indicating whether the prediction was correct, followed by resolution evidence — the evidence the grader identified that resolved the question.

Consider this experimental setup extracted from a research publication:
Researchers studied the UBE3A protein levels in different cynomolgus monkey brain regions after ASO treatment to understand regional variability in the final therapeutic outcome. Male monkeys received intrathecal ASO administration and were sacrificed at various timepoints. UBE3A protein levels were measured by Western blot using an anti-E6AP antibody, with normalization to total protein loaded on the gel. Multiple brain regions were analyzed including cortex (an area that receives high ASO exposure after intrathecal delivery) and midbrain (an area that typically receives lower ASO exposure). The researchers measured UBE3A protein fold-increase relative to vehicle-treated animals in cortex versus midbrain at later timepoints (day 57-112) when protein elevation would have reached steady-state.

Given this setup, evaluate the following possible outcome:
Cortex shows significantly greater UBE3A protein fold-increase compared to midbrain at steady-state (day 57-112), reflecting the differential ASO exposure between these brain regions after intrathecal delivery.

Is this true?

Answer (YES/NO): YES